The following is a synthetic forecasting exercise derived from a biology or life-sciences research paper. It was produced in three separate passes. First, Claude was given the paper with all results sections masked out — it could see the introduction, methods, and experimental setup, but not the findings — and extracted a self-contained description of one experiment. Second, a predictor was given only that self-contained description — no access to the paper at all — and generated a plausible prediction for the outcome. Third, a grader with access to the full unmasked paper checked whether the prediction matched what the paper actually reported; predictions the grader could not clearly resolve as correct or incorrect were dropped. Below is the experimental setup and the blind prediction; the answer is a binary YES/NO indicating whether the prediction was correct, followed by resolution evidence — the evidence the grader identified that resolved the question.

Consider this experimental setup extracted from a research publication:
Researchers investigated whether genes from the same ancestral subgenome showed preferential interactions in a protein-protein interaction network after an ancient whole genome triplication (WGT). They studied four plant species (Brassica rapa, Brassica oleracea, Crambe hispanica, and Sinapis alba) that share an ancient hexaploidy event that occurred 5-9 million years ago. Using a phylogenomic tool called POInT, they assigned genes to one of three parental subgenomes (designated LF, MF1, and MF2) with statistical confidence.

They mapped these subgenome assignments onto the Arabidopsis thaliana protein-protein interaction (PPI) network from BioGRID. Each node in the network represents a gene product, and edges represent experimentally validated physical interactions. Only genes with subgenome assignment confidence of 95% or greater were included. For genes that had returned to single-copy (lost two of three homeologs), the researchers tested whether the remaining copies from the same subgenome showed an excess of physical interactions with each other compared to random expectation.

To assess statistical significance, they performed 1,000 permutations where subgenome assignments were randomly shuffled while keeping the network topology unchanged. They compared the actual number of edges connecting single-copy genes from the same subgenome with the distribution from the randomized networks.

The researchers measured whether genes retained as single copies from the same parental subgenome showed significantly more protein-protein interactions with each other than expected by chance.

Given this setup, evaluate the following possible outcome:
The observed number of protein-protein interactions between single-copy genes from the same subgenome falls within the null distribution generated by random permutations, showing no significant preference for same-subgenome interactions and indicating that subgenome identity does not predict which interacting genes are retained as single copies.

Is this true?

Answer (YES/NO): YES